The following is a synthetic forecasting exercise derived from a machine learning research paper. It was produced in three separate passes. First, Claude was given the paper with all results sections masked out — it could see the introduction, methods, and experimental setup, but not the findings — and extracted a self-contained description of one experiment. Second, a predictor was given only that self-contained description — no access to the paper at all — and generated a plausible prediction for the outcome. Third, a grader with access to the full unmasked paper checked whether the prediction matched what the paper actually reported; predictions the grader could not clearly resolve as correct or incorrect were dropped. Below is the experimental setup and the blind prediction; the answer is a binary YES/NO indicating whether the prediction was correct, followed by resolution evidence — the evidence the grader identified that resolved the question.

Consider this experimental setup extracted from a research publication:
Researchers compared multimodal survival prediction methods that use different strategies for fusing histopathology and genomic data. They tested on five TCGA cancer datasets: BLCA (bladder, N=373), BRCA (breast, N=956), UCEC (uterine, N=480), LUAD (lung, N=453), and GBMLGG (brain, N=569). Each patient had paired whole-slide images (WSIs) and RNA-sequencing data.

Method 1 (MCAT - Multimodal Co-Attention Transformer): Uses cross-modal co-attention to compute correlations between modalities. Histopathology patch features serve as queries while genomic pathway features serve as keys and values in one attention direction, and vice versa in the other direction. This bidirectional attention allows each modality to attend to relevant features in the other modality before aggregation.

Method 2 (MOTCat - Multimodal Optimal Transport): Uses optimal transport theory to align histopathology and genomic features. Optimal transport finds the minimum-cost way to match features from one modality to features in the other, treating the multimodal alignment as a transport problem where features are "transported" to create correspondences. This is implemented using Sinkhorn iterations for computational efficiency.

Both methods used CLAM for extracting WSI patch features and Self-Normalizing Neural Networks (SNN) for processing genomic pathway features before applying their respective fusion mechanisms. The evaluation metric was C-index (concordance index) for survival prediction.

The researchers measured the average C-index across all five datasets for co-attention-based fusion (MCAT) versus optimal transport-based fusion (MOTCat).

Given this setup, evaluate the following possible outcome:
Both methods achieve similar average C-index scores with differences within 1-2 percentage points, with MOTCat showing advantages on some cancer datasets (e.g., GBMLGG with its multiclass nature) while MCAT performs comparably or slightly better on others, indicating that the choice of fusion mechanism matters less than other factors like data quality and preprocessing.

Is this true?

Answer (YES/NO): NO